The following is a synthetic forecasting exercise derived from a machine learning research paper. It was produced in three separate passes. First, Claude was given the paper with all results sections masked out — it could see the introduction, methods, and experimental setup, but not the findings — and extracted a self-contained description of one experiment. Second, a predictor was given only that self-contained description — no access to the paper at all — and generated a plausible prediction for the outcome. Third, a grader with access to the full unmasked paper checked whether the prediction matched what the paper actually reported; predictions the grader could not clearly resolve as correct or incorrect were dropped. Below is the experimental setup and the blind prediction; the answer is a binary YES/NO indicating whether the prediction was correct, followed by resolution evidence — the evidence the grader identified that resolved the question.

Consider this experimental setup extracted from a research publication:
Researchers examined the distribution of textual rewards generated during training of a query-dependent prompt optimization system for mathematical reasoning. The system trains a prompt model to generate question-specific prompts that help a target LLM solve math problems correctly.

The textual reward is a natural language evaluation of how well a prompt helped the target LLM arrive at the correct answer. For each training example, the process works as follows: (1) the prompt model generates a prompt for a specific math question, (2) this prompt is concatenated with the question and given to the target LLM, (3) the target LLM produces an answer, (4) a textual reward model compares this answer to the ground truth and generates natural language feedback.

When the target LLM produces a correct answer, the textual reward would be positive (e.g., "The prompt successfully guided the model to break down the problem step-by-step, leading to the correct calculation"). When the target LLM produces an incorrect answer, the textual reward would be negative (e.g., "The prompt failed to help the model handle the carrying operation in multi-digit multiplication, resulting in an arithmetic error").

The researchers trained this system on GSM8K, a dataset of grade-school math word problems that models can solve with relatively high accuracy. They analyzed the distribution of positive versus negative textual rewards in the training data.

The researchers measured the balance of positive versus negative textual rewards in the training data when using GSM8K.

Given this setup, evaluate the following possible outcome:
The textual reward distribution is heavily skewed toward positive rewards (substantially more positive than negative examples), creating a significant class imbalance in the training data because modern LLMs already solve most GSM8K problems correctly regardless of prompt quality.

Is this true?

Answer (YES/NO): YES